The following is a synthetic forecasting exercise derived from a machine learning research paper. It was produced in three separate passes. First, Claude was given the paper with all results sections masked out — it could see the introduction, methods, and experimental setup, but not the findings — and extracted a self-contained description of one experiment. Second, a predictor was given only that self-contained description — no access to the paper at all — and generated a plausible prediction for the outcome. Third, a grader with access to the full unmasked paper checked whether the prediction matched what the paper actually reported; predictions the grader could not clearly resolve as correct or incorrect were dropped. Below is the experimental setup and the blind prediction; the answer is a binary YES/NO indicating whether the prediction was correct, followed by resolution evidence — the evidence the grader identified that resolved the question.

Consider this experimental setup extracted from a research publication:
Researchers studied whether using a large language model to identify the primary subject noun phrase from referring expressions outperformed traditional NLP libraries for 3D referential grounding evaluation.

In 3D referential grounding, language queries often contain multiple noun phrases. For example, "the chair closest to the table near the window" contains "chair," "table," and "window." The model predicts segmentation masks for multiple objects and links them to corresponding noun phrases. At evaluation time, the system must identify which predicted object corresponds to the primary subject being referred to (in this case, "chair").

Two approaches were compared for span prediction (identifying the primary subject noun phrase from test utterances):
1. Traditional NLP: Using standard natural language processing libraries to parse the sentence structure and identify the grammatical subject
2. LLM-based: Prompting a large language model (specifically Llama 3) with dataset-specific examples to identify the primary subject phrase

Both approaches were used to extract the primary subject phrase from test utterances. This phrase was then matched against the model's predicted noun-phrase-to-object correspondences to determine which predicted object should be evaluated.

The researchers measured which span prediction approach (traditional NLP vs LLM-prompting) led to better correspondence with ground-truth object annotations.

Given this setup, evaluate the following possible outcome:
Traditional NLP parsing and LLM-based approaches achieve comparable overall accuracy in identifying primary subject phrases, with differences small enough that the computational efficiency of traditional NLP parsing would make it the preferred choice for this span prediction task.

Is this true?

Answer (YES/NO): NO